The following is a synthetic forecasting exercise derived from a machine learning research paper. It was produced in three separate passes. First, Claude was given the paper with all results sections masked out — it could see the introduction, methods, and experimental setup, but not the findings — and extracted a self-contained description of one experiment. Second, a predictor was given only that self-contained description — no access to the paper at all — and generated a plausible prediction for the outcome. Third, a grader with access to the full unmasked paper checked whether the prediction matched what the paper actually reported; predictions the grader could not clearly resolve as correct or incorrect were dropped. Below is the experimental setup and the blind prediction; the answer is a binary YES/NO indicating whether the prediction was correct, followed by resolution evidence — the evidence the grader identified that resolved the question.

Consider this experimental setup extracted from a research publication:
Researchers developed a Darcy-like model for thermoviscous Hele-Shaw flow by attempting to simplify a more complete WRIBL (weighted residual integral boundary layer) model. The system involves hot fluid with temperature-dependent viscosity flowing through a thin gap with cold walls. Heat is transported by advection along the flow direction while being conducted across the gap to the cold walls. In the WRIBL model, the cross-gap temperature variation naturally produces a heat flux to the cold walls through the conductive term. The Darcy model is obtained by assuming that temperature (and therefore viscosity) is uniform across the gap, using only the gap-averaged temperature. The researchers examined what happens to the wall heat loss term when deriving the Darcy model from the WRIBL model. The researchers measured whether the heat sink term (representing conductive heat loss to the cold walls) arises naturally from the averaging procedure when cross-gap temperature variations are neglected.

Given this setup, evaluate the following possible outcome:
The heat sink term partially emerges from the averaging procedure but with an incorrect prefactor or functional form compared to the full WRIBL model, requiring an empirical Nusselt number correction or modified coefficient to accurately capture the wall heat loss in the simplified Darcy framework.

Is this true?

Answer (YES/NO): NO